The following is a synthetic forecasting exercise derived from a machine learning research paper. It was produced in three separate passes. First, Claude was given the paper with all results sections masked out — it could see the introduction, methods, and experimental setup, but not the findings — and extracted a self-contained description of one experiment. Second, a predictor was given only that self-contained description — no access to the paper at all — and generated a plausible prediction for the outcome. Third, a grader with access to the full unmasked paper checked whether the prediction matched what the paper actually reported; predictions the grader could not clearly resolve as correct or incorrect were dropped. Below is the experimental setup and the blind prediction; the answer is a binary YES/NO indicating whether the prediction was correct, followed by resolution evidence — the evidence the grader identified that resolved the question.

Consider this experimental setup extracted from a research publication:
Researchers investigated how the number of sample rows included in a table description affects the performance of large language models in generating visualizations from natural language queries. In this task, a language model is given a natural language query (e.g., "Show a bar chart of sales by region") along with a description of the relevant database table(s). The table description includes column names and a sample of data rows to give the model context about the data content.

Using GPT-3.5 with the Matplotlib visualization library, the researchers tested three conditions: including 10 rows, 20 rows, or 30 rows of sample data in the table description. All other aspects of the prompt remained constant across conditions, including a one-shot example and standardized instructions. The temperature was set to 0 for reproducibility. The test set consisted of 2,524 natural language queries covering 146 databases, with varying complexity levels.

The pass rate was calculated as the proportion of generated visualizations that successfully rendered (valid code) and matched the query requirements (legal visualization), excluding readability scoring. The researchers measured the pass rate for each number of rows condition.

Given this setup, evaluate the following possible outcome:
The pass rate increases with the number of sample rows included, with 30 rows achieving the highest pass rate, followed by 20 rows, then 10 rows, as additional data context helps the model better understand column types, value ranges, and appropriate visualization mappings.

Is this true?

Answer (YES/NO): NO